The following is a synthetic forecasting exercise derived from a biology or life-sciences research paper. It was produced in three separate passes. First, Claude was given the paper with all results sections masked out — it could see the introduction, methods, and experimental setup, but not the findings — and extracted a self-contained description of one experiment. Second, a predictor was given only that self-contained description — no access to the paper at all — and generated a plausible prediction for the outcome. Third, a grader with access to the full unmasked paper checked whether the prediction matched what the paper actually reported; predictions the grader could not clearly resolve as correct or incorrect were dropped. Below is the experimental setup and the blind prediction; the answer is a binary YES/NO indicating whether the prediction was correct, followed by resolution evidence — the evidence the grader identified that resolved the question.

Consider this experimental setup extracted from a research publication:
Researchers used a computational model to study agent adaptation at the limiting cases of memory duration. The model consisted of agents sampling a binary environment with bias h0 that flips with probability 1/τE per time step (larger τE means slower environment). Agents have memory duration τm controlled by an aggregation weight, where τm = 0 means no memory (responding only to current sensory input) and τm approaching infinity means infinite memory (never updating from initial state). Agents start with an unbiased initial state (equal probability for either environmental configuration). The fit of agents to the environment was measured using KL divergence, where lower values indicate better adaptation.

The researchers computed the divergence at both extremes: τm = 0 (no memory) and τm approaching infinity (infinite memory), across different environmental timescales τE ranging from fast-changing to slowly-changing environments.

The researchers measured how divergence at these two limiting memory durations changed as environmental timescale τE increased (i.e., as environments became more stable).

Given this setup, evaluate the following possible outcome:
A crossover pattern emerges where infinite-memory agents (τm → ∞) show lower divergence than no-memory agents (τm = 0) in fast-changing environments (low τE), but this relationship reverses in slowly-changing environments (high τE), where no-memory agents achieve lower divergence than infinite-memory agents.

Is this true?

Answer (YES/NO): NO